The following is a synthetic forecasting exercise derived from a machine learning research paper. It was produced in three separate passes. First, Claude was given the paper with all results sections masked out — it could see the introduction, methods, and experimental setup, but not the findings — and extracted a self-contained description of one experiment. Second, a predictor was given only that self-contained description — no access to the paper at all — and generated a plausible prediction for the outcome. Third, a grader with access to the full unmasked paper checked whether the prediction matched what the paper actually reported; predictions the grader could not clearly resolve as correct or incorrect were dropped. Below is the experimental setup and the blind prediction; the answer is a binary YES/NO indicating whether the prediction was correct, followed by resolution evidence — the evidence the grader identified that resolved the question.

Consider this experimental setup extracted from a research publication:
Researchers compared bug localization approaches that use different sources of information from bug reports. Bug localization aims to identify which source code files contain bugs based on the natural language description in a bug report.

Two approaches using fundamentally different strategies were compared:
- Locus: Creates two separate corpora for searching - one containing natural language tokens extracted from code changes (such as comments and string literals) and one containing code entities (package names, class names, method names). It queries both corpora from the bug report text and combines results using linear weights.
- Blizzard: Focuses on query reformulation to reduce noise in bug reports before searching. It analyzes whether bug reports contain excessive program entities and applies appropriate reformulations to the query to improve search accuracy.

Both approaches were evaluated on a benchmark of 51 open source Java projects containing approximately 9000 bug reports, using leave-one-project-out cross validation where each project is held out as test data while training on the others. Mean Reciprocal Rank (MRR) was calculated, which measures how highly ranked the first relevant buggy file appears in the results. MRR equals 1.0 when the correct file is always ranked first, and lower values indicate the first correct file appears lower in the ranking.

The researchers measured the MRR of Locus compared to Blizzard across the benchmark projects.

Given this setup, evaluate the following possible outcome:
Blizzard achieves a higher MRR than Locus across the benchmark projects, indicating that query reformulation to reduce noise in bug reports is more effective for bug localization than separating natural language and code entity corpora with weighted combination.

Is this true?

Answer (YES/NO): NO